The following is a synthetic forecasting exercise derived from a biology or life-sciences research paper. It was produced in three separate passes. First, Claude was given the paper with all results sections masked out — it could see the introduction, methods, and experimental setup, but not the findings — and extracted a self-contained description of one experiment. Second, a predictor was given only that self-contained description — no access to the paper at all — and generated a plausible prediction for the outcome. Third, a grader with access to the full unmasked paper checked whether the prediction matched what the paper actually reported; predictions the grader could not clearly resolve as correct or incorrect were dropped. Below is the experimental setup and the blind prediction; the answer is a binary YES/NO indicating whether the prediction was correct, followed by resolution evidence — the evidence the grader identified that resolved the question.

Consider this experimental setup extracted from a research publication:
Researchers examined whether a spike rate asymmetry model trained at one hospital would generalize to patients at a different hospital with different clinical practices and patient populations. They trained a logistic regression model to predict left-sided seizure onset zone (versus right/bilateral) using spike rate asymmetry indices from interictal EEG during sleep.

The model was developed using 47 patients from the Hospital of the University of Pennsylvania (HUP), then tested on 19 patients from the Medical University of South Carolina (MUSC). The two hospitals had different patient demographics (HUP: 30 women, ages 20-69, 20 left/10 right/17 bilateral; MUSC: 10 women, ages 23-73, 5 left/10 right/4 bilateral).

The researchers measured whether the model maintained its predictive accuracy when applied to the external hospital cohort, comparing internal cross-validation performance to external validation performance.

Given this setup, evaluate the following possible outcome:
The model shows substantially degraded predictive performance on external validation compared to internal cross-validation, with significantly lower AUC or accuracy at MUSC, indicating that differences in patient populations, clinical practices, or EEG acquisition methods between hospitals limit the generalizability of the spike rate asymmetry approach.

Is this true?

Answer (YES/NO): NO